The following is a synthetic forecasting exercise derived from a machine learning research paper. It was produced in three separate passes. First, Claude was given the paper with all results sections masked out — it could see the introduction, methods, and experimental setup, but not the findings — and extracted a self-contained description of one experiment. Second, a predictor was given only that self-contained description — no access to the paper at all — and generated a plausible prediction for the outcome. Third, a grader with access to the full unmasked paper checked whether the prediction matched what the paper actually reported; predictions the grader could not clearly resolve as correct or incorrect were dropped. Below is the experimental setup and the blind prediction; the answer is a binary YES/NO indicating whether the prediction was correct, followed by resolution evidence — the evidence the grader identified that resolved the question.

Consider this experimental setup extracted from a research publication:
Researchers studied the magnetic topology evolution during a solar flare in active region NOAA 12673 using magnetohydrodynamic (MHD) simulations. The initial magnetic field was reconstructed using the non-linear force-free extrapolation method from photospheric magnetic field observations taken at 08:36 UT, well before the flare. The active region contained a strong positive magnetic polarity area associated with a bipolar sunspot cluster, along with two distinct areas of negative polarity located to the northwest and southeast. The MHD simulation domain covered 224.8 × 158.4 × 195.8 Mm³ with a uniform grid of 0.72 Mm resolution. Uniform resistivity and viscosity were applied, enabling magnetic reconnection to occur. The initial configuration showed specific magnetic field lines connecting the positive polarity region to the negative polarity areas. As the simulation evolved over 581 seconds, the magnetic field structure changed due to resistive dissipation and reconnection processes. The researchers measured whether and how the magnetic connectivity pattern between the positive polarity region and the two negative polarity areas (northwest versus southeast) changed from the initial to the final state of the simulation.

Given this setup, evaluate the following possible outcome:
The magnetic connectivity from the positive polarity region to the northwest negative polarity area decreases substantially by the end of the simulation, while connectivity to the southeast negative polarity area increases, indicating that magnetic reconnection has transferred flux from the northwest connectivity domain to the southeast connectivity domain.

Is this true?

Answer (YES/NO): NO